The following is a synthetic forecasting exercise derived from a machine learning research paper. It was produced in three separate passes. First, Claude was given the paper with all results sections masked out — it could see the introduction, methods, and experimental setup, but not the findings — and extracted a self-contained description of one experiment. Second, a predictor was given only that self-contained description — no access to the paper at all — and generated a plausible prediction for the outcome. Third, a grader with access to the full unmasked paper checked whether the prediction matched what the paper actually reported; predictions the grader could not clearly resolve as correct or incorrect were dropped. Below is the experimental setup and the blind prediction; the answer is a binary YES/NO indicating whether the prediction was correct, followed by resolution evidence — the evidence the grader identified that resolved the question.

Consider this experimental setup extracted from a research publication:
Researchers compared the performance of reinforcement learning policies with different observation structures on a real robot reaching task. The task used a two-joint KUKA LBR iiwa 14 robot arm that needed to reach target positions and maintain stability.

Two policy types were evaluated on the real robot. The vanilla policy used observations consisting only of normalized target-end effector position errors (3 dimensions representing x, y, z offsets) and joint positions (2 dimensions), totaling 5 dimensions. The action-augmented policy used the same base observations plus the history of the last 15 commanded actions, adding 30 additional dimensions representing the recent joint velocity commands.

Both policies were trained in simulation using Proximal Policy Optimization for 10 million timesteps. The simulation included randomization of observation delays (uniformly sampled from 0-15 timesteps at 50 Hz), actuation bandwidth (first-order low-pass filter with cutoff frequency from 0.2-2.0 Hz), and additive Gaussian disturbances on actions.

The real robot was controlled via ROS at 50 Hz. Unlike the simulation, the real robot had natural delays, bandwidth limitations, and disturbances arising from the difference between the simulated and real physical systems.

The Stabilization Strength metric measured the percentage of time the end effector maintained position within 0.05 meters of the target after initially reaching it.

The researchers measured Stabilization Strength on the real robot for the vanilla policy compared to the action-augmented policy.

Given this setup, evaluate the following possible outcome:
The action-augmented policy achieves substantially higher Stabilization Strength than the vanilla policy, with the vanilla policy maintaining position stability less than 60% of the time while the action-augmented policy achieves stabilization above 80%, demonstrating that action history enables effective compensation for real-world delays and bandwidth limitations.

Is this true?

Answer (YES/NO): NO